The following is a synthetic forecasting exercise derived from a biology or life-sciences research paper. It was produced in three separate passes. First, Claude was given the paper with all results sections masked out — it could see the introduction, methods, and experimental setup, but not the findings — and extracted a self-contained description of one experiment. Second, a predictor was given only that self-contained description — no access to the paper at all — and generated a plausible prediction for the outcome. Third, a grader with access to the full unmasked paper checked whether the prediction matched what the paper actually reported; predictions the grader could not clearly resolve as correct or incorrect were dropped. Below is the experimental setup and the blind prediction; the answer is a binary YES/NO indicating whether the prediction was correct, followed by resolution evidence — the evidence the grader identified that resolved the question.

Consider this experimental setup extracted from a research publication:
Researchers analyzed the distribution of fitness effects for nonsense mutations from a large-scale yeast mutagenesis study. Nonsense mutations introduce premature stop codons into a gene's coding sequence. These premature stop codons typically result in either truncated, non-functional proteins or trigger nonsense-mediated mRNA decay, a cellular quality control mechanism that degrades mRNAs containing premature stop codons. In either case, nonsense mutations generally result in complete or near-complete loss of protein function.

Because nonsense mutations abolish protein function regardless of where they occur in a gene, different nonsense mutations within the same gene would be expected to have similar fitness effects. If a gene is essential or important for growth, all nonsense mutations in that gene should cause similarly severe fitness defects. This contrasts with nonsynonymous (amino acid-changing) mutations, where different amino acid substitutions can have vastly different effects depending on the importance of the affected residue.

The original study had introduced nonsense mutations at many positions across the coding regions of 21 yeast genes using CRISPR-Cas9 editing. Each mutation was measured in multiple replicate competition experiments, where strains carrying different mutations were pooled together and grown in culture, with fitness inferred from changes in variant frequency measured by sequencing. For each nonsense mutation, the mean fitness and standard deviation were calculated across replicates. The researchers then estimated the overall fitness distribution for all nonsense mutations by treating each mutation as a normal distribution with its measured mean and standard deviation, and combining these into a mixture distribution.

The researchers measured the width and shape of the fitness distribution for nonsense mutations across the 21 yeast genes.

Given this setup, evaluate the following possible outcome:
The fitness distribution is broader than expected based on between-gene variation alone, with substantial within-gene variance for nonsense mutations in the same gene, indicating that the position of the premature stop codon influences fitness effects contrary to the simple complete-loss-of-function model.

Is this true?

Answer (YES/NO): NO